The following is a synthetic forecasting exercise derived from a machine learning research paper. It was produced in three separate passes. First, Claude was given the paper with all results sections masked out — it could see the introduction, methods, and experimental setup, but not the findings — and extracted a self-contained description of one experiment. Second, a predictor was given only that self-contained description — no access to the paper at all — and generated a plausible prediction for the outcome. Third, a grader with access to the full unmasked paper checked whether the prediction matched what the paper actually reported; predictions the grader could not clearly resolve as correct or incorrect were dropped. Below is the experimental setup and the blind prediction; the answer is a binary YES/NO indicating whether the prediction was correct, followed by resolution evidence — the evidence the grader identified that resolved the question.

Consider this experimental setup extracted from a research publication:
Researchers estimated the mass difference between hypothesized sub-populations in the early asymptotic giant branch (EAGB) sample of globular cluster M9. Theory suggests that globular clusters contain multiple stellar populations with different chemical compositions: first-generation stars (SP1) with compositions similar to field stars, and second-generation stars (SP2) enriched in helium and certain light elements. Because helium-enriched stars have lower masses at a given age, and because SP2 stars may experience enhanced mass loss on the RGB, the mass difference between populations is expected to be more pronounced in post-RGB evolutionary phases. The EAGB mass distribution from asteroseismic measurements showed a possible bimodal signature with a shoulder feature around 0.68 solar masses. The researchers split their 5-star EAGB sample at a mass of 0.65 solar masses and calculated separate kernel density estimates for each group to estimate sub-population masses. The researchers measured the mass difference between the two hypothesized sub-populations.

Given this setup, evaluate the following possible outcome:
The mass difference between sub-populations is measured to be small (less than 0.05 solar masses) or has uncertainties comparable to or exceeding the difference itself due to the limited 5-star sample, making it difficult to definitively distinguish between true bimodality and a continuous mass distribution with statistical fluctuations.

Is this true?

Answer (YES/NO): NO